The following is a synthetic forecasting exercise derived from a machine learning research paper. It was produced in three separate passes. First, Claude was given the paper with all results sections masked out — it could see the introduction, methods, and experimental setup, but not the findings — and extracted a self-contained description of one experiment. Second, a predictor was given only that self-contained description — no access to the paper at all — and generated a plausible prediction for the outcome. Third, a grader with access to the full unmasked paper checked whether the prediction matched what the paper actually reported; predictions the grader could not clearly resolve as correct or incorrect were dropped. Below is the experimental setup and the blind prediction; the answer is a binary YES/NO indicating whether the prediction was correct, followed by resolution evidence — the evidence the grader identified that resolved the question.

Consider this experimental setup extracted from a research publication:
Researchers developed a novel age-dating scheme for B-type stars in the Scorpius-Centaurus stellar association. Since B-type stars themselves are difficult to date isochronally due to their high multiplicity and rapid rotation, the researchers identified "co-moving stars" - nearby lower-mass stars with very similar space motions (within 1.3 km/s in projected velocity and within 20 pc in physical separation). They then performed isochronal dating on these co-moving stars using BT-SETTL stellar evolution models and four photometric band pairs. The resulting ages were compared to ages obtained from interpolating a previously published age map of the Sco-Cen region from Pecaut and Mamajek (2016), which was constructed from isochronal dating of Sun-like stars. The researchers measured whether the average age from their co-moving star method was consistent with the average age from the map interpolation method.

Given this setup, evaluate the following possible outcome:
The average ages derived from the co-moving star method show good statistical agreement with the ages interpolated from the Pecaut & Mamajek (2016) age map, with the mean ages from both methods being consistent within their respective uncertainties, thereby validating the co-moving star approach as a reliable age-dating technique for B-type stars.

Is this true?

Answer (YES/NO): YES